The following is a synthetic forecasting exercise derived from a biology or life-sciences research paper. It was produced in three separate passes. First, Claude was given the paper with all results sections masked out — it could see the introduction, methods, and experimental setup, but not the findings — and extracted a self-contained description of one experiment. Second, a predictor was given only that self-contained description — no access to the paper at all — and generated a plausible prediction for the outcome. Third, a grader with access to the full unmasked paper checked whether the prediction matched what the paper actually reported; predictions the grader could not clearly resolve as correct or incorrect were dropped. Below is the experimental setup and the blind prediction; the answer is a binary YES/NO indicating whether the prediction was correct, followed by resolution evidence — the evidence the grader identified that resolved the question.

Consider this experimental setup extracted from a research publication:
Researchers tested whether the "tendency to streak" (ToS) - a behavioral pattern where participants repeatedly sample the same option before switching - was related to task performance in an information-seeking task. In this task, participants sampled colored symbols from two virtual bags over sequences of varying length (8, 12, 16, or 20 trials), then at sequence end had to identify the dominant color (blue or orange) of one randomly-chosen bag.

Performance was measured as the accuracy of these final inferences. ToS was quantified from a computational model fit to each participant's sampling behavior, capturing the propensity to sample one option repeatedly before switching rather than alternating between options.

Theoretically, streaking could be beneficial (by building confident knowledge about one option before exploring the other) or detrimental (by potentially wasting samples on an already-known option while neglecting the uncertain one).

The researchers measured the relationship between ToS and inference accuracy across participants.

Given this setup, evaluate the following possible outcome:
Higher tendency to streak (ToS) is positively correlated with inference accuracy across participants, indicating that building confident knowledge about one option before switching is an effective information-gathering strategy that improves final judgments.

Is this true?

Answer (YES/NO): YES